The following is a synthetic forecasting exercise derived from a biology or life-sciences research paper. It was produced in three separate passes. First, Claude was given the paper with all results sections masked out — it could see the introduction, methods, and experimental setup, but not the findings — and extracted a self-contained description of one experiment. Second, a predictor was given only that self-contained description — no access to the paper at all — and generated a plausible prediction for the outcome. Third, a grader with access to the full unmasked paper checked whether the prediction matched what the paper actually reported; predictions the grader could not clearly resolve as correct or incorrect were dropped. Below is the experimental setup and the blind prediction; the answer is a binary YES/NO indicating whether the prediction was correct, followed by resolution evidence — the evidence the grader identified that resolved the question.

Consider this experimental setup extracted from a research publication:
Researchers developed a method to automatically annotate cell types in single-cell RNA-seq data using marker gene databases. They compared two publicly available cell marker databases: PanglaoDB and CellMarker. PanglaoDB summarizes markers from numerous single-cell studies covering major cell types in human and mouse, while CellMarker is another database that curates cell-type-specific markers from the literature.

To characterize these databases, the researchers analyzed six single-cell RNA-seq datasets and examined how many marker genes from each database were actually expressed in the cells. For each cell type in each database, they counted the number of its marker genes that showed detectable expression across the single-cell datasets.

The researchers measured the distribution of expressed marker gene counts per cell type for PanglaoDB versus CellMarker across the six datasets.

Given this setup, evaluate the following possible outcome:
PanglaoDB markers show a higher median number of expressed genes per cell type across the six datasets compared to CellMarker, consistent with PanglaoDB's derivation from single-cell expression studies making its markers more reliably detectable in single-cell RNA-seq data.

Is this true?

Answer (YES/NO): YES